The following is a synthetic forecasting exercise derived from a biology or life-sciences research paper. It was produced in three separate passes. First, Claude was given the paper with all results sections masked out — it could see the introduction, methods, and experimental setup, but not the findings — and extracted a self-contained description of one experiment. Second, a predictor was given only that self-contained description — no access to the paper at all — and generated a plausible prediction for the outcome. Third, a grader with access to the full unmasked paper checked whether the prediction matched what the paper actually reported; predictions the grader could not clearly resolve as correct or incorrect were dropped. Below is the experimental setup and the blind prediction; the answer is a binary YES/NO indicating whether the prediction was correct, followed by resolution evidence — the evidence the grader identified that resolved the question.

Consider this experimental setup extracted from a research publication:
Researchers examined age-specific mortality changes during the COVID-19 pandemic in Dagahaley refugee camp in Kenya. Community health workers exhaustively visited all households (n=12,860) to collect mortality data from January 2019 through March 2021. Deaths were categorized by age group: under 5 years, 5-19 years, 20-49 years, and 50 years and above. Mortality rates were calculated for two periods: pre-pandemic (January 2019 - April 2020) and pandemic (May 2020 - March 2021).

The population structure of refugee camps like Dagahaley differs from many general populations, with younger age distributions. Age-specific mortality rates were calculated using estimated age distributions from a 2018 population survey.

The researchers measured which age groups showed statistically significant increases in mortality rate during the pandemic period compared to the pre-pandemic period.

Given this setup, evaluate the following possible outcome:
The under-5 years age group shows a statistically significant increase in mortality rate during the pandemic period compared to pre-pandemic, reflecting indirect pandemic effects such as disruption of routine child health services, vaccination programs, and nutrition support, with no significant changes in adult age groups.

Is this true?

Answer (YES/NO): NO